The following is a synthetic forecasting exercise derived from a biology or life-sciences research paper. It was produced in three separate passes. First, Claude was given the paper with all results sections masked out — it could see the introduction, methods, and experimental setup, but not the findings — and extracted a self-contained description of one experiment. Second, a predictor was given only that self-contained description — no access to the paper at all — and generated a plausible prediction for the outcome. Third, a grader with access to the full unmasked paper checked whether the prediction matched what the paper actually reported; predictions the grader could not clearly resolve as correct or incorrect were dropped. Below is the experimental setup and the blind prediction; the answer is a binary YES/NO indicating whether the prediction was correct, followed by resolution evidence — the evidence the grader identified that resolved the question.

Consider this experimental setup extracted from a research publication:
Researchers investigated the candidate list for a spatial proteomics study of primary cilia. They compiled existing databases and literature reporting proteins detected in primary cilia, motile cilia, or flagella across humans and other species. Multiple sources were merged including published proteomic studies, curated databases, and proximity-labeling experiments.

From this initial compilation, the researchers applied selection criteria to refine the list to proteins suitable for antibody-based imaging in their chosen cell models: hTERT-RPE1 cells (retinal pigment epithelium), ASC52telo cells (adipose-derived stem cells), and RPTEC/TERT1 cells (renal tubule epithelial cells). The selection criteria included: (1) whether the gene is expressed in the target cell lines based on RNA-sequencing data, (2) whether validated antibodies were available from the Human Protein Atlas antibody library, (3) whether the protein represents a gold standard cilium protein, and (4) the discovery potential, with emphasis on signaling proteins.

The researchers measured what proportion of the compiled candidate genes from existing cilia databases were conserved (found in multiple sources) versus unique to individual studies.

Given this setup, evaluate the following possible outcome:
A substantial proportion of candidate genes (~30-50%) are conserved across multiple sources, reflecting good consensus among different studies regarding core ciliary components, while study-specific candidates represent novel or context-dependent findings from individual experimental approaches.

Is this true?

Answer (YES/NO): NO